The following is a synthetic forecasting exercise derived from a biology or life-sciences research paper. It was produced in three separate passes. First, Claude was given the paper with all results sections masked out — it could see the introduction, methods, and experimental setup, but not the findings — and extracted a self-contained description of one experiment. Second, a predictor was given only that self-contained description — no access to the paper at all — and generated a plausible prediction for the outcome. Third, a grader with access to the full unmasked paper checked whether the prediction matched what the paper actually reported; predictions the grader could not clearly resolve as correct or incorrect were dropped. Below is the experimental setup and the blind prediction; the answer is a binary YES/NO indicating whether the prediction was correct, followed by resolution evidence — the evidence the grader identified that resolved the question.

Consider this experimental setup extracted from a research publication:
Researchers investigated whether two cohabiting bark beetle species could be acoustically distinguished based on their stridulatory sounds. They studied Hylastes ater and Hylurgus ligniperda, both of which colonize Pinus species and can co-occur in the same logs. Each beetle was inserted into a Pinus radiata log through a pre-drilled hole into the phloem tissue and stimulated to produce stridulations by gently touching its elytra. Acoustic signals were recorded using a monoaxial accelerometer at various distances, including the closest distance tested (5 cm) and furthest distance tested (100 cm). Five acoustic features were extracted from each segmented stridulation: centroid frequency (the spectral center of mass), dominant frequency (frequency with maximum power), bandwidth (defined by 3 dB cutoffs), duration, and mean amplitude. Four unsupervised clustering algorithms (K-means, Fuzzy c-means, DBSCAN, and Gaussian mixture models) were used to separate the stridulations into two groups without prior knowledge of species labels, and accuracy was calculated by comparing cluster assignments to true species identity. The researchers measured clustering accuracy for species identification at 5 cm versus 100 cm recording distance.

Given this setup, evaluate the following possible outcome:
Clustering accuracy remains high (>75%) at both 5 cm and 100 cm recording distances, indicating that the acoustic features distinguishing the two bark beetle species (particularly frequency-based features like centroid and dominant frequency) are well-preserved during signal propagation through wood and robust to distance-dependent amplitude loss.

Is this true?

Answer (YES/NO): NO